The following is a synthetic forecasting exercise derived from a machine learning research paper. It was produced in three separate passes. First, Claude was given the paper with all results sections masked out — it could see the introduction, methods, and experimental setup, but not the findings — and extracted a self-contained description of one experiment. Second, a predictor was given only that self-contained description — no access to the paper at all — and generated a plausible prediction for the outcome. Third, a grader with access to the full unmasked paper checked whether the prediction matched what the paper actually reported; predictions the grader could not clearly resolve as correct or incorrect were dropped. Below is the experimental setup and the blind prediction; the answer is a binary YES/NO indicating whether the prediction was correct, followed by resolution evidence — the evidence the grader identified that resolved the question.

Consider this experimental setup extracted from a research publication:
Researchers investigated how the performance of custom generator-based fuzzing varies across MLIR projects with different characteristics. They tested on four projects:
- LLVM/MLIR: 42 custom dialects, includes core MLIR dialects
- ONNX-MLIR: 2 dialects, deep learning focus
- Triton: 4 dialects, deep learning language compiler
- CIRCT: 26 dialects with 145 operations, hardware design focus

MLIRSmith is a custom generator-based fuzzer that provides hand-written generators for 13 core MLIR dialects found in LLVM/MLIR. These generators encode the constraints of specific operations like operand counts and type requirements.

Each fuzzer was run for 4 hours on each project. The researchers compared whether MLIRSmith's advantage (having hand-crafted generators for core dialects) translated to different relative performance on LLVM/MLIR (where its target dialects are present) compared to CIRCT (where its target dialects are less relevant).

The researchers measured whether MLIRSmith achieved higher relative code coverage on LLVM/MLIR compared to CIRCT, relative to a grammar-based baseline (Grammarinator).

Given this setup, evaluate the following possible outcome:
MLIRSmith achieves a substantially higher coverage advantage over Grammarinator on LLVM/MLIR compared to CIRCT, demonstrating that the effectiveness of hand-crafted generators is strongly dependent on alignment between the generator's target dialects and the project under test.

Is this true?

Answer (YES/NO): NO